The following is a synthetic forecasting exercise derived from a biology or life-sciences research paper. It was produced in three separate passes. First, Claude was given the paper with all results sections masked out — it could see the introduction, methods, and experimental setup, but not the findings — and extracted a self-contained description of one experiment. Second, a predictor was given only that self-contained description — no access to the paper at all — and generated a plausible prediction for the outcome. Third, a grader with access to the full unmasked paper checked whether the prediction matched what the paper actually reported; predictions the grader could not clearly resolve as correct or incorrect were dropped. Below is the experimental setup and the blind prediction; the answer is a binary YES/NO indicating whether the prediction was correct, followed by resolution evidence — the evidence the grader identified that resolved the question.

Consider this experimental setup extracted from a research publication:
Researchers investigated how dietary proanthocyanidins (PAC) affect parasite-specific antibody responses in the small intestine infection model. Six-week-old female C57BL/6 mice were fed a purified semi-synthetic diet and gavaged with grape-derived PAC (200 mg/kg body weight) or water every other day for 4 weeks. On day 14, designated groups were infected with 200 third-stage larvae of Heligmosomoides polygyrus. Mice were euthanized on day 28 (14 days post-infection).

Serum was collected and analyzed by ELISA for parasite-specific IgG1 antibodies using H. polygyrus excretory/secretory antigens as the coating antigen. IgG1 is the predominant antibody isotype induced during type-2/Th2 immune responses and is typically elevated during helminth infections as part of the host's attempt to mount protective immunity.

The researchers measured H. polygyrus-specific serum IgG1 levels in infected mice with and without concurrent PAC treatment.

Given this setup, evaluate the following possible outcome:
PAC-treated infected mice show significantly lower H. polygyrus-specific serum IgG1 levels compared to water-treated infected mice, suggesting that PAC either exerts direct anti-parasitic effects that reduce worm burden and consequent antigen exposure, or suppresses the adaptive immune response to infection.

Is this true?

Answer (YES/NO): NO